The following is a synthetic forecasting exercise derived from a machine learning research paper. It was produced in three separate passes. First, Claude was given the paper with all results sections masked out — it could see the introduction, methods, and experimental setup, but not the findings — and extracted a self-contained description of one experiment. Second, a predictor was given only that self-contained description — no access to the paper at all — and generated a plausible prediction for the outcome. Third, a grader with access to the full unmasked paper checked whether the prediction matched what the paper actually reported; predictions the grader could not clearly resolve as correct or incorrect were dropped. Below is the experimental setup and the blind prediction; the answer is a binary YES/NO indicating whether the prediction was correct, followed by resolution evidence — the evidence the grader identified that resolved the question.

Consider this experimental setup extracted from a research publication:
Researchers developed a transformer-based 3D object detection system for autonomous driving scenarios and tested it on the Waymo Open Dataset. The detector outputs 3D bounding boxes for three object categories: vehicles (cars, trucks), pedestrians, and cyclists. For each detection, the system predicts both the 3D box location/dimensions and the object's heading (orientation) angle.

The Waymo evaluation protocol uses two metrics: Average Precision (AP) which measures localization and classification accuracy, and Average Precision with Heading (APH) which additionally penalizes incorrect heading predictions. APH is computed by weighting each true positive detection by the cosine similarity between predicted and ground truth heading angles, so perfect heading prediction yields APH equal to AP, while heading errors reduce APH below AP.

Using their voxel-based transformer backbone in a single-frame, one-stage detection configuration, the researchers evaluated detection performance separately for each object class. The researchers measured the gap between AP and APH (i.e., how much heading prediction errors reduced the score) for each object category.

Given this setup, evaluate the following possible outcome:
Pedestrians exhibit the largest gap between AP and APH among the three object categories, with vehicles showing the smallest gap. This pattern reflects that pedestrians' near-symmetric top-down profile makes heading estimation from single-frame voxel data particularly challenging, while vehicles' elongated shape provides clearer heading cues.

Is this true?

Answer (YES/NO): YES